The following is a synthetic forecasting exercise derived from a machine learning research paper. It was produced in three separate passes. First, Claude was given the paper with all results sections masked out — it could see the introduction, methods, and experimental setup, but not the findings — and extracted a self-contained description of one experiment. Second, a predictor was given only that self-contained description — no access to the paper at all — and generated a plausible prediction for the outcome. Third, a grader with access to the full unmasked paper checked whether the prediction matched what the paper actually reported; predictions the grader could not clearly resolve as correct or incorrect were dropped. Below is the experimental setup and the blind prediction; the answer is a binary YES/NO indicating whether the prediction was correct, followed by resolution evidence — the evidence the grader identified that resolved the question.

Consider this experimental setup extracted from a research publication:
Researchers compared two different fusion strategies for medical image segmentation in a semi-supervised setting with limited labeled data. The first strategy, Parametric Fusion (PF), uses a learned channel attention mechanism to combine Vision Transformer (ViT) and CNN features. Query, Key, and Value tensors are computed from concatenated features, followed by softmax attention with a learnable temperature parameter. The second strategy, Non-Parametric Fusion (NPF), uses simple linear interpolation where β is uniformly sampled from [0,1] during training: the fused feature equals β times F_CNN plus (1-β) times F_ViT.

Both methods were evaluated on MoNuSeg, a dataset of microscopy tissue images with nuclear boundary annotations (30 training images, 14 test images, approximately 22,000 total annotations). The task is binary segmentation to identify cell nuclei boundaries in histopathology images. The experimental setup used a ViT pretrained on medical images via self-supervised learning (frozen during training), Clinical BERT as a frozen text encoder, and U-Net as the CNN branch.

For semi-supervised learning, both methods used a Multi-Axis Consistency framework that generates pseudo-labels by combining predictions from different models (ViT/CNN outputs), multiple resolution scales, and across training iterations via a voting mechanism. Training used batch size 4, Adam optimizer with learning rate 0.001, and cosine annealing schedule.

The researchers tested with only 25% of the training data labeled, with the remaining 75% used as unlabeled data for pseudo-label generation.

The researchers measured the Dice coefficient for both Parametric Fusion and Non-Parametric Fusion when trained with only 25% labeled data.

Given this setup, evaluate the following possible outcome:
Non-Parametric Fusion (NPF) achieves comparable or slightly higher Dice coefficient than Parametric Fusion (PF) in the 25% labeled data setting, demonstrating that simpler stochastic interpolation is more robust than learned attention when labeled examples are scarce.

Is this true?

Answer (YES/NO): NO